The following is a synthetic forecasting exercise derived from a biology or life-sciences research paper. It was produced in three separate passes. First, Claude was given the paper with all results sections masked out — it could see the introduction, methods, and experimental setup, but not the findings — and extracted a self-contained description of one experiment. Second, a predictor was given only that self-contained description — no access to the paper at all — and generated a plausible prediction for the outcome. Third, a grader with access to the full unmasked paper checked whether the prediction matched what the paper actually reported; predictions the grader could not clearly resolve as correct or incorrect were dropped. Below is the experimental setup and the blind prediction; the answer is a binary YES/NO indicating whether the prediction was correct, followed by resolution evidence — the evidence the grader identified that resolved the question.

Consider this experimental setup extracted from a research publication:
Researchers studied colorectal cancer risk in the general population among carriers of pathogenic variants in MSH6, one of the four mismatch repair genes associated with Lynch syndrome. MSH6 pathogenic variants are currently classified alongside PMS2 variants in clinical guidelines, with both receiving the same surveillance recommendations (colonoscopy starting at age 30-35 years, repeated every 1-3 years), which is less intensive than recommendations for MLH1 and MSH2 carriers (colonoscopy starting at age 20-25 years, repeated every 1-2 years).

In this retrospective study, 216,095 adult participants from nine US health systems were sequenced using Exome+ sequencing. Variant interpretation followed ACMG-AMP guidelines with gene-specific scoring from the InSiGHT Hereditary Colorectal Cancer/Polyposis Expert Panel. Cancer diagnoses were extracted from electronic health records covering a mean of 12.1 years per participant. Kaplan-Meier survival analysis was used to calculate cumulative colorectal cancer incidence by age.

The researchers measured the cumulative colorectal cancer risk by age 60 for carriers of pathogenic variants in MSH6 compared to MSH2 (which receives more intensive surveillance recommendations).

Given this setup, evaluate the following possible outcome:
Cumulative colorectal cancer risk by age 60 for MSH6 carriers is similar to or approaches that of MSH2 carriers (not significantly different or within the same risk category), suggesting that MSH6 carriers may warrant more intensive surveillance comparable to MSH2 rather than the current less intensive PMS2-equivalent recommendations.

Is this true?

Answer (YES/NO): NO